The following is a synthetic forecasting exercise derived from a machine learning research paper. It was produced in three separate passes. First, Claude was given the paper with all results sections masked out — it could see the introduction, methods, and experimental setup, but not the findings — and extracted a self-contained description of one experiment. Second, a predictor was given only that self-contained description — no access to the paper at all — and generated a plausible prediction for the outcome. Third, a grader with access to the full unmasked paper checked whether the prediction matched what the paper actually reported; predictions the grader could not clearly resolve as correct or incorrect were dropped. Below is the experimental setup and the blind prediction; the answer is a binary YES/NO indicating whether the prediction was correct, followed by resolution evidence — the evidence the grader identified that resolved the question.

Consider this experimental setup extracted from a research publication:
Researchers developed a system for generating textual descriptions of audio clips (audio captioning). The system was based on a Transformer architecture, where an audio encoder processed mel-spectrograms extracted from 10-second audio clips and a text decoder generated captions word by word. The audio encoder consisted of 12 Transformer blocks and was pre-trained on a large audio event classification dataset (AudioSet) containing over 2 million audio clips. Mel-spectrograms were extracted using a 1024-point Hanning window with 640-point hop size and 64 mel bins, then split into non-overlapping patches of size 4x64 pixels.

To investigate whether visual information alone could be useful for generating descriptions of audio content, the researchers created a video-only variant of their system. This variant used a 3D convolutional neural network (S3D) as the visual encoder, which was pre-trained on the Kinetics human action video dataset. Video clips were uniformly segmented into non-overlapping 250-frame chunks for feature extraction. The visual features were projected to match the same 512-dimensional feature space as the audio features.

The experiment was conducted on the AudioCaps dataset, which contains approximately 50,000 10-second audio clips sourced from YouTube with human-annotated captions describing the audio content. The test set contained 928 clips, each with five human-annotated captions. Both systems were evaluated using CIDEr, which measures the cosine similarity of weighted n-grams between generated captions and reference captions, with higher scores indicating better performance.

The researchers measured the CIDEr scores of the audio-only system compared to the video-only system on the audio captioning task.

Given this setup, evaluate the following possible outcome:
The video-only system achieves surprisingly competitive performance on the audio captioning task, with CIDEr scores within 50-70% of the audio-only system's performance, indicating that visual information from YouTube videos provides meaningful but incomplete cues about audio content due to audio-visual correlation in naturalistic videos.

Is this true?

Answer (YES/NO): NO